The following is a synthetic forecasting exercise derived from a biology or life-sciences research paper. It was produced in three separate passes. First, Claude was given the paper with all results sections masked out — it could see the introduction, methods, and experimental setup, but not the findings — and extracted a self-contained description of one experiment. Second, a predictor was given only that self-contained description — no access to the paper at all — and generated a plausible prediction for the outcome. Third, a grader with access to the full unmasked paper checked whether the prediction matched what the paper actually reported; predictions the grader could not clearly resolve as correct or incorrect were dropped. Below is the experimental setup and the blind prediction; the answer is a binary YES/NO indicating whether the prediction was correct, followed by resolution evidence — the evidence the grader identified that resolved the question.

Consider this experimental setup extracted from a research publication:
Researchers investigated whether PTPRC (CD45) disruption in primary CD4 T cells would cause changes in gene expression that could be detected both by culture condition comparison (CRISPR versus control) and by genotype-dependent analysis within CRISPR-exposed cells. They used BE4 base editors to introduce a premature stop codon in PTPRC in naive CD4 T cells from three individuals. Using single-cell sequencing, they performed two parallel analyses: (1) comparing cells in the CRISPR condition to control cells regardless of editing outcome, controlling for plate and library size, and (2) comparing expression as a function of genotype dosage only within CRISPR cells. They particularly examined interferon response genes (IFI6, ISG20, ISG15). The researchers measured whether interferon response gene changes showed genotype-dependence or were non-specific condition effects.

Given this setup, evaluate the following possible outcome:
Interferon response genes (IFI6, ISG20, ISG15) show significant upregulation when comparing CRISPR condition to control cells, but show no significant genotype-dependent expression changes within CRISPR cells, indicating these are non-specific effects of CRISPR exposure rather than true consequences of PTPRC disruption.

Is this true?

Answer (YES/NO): YES